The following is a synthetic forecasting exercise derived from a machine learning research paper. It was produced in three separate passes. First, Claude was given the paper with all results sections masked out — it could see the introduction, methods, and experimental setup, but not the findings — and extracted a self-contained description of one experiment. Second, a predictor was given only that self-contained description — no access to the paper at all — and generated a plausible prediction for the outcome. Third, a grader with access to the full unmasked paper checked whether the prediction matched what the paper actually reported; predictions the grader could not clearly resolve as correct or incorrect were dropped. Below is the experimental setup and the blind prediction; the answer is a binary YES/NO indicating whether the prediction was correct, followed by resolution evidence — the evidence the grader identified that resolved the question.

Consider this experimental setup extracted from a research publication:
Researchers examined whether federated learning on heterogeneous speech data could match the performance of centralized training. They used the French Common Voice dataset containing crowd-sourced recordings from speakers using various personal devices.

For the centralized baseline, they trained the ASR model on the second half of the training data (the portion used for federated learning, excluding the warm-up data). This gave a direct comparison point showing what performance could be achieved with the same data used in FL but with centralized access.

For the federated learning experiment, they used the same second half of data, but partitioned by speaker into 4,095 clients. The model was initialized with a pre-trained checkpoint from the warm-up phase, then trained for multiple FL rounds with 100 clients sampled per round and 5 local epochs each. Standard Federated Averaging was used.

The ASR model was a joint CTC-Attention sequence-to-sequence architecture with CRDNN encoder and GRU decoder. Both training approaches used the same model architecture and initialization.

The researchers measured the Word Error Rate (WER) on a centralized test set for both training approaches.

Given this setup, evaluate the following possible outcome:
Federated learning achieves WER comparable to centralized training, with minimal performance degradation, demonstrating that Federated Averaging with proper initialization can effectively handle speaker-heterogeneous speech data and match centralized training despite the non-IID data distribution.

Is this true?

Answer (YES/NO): NO